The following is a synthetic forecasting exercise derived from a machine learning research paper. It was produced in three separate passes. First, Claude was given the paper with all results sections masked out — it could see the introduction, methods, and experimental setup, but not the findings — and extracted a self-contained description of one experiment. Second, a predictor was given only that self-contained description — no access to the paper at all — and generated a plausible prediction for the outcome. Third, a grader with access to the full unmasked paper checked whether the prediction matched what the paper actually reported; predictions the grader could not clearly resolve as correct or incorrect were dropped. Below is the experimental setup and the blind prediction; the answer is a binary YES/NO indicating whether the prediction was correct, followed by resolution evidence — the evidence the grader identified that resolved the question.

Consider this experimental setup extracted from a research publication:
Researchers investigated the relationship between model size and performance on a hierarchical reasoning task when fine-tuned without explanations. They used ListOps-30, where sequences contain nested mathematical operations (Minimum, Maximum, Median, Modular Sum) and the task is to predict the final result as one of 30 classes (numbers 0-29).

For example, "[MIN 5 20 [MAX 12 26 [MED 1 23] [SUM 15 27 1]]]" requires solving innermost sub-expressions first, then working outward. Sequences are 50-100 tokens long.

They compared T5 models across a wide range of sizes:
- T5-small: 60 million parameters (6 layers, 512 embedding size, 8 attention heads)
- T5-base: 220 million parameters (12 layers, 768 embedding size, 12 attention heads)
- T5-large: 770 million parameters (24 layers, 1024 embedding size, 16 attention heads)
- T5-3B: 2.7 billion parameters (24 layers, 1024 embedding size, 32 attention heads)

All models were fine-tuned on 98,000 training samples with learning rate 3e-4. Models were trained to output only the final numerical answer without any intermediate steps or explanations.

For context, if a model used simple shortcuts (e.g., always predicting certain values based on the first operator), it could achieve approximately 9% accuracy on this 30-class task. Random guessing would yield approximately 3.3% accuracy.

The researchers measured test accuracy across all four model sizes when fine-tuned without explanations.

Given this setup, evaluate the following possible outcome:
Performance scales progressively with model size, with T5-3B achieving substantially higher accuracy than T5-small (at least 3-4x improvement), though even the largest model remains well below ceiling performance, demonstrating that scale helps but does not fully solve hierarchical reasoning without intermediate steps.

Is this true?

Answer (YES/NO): NO